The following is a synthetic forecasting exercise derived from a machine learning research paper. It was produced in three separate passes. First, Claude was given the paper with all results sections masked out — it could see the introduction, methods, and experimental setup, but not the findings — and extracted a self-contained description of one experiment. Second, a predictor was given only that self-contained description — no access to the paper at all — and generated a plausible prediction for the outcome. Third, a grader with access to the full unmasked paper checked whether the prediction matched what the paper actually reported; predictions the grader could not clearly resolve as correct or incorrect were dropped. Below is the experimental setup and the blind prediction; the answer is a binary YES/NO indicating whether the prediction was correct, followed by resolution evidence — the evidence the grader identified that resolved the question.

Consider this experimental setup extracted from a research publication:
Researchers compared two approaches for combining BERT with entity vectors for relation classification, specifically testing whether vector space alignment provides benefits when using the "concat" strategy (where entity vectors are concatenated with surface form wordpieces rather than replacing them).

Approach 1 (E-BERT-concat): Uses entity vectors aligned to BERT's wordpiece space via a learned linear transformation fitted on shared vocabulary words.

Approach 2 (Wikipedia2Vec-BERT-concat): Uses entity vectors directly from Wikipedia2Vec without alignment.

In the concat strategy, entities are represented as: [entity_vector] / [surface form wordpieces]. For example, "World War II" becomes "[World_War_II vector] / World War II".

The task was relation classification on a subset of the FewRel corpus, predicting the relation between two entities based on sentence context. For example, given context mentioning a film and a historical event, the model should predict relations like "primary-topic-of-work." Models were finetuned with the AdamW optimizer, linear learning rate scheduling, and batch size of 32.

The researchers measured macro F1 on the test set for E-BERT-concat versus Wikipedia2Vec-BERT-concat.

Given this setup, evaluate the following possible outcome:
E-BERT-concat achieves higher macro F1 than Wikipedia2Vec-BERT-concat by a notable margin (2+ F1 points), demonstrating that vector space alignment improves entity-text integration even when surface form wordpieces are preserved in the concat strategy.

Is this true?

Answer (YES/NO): YES